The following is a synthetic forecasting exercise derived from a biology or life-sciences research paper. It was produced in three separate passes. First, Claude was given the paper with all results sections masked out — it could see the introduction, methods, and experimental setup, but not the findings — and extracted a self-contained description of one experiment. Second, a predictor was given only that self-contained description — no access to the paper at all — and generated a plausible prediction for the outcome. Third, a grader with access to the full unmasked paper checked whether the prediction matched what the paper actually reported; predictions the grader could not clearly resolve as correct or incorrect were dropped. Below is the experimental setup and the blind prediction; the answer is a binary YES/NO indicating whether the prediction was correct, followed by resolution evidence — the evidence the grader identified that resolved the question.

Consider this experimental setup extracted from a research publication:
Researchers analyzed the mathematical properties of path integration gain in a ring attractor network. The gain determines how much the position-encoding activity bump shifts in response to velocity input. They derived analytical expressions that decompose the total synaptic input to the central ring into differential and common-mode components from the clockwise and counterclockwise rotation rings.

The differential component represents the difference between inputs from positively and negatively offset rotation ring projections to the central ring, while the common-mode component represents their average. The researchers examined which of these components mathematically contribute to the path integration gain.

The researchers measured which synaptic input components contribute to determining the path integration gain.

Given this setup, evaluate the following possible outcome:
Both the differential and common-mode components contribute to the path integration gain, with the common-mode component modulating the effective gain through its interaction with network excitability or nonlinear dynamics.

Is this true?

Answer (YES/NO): NO